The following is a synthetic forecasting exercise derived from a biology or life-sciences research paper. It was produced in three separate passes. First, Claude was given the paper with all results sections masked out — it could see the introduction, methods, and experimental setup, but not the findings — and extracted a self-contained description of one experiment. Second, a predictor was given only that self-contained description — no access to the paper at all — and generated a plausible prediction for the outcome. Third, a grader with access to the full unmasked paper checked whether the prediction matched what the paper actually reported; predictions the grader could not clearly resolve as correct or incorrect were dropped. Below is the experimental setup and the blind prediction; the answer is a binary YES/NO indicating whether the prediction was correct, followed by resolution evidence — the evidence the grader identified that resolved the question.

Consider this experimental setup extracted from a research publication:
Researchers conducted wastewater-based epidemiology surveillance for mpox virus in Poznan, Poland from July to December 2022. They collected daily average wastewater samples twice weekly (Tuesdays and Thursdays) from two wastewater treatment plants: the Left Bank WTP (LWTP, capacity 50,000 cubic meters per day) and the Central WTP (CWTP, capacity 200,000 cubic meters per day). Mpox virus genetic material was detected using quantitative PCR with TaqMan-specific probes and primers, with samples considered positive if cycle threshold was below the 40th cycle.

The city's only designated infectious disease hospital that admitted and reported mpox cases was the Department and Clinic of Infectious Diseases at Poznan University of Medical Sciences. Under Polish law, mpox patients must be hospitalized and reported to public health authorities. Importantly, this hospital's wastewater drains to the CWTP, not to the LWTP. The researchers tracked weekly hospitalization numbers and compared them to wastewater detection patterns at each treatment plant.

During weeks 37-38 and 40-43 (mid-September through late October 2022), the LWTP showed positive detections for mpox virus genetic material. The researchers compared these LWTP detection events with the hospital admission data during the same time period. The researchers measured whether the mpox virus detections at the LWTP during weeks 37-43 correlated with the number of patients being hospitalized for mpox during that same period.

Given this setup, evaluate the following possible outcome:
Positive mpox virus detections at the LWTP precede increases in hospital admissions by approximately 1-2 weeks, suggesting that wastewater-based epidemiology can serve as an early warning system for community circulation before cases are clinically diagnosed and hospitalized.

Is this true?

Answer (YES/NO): NO